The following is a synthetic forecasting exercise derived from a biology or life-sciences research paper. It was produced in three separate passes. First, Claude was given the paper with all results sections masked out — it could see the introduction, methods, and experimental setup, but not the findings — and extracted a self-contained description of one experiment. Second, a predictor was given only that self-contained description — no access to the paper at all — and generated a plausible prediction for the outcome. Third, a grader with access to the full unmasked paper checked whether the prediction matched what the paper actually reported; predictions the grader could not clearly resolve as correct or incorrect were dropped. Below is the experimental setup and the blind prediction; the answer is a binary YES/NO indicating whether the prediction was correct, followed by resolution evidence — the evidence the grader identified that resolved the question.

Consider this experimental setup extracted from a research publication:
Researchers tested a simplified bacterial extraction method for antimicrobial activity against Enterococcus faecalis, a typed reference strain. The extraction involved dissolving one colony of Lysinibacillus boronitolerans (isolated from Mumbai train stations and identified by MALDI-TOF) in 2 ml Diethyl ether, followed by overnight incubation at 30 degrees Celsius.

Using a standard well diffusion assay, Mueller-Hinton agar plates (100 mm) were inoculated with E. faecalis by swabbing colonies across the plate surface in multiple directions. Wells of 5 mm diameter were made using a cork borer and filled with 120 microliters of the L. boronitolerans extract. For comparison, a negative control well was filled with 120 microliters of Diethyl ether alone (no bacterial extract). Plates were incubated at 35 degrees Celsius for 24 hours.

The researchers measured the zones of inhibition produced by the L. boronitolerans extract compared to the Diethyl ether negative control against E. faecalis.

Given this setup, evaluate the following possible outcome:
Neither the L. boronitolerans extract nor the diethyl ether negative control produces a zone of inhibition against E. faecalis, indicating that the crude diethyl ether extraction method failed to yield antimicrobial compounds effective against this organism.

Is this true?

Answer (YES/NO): NO